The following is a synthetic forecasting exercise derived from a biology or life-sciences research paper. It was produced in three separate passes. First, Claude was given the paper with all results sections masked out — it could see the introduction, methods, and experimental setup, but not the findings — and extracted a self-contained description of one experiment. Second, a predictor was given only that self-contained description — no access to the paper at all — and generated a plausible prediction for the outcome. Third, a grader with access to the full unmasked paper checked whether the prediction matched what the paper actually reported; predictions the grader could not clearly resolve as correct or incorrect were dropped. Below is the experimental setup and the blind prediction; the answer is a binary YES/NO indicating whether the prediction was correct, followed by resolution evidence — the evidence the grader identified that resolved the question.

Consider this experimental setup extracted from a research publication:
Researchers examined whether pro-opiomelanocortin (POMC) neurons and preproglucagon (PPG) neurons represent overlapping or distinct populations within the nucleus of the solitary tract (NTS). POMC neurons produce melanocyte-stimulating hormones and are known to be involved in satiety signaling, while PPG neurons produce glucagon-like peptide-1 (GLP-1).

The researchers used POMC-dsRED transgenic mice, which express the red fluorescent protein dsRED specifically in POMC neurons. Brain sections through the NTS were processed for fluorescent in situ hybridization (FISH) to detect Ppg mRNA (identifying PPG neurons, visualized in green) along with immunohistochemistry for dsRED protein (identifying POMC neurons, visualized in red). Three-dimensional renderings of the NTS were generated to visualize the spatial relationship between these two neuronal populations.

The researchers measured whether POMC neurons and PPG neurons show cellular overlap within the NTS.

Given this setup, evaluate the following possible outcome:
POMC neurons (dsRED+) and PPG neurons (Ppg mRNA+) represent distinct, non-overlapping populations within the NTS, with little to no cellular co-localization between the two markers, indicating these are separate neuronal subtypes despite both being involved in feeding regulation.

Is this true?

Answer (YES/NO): YES